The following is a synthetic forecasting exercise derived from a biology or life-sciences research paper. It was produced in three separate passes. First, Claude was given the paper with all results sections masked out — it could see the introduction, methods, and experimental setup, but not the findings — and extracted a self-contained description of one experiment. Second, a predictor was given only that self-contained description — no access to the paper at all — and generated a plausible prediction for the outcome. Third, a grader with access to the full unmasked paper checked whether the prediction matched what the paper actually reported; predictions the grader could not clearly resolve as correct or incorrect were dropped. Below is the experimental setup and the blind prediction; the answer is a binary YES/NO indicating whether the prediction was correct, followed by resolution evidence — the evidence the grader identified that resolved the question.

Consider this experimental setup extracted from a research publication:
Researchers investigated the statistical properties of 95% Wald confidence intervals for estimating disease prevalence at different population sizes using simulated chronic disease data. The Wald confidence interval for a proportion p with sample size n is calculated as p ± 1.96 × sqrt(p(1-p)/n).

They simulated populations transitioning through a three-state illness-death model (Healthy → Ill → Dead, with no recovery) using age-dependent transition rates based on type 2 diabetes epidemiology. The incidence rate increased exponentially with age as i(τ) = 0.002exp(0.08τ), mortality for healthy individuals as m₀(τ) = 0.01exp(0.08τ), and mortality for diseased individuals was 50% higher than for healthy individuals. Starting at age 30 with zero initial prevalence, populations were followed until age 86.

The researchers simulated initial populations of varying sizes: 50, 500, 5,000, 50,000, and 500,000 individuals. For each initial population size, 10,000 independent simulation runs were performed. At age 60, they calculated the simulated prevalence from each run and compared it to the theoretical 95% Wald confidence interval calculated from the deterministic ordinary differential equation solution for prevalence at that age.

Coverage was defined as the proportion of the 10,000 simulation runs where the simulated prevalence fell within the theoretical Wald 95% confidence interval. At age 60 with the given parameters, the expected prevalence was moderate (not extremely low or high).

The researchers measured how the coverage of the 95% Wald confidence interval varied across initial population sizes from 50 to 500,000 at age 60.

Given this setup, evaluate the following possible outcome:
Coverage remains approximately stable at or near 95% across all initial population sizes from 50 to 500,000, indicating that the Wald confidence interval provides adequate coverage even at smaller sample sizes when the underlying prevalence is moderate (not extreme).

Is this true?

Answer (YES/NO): YES